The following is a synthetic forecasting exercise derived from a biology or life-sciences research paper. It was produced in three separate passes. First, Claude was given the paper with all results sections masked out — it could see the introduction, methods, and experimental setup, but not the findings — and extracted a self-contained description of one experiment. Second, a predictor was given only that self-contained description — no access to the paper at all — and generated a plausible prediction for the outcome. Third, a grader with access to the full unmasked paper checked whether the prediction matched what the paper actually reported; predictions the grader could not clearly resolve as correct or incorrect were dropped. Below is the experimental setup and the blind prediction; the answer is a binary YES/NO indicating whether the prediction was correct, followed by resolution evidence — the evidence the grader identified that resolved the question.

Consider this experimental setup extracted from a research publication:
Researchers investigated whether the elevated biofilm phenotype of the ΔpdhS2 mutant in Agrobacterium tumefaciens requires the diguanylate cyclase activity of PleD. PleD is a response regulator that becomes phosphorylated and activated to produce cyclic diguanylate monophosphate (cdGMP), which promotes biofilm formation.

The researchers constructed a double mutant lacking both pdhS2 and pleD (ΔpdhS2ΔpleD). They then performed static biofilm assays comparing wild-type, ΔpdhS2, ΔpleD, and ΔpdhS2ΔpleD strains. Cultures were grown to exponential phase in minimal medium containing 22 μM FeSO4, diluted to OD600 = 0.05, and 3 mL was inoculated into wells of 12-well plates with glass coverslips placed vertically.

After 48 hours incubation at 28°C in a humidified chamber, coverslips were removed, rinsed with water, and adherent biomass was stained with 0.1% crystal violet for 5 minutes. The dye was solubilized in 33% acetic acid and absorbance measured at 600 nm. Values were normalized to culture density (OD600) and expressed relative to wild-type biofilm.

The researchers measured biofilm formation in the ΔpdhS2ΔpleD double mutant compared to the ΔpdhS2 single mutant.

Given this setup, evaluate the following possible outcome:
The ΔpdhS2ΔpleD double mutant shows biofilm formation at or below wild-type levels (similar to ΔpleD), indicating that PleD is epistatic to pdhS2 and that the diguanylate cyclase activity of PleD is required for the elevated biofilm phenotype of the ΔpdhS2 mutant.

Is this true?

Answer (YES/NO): NO